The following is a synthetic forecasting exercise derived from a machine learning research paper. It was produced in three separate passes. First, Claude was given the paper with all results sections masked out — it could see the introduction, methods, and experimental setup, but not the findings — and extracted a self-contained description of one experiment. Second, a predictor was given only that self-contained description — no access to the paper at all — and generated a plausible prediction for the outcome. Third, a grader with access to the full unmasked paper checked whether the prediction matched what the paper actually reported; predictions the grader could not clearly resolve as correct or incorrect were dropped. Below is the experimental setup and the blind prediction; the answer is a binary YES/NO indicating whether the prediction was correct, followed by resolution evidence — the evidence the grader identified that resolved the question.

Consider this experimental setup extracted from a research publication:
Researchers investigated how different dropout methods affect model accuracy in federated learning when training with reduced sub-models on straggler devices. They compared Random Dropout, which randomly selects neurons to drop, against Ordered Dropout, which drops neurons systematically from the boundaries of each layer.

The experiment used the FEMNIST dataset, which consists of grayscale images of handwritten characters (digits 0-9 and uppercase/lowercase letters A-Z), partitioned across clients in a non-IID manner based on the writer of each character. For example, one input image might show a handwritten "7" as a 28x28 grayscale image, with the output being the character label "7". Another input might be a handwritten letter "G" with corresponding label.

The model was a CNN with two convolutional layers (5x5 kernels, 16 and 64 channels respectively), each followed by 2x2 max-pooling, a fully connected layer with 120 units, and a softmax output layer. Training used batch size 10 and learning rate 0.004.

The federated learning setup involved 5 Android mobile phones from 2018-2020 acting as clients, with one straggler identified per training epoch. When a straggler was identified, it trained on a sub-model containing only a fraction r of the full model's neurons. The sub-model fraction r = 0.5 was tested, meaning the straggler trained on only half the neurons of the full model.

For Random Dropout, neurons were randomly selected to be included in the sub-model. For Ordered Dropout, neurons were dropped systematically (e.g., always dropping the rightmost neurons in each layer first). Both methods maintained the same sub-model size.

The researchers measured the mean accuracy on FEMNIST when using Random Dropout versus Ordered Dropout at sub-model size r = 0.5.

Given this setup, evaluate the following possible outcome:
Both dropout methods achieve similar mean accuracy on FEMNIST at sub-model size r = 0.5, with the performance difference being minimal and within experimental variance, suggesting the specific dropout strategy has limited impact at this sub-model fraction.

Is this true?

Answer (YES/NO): NO